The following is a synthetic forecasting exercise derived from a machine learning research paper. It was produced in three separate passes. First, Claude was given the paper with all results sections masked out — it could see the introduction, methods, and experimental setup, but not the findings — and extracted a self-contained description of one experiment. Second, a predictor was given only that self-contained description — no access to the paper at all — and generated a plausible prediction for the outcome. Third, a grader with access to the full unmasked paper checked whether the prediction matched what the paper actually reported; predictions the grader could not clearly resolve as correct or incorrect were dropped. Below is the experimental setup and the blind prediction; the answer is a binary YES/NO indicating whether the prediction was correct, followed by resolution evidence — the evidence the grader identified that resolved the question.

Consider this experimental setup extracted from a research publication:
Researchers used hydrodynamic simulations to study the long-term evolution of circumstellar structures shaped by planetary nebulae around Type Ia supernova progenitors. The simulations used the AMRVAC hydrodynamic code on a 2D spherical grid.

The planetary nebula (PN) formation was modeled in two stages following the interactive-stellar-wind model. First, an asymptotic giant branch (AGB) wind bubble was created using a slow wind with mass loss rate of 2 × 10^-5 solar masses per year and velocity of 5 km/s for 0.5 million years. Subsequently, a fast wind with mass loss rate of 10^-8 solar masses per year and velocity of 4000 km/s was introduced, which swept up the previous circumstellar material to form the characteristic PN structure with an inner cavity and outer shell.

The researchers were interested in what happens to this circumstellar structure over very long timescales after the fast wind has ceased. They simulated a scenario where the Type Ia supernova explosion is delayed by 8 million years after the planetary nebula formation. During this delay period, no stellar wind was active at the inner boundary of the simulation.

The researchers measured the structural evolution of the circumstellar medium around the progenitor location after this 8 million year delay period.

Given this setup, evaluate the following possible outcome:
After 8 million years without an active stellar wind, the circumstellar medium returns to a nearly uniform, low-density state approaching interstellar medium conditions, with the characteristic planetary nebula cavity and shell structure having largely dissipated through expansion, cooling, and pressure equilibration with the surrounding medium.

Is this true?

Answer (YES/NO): NO